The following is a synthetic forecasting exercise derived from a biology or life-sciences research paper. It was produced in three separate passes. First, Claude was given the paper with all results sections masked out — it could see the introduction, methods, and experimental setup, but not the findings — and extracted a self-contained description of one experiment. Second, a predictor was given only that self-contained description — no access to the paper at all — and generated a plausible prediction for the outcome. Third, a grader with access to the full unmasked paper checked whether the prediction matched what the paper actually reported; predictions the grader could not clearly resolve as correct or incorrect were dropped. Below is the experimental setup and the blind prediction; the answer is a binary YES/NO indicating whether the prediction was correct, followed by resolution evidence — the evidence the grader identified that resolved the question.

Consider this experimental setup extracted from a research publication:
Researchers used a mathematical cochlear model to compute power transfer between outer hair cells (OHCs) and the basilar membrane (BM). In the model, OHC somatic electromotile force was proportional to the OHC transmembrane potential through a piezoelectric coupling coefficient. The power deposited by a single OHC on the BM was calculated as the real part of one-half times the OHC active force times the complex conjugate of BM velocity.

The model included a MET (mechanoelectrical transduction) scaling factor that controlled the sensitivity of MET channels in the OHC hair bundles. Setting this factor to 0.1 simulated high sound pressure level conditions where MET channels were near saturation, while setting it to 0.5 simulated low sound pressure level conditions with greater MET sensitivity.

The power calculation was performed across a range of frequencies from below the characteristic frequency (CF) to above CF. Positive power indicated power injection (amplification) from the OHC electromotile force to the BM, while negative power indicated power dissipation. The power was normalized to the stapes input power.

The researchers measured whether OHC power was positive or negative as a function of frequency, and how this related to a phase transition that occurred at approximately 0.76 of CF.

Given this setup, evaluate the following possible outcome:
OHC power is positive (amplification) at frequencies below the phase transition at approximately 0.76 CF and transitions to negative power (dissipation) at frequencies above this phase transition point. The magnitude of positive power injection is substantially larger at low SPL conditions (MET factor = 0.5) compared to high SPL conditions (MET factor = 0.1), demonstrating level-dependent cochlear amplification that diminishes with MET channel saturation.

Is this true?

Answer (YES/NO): NO